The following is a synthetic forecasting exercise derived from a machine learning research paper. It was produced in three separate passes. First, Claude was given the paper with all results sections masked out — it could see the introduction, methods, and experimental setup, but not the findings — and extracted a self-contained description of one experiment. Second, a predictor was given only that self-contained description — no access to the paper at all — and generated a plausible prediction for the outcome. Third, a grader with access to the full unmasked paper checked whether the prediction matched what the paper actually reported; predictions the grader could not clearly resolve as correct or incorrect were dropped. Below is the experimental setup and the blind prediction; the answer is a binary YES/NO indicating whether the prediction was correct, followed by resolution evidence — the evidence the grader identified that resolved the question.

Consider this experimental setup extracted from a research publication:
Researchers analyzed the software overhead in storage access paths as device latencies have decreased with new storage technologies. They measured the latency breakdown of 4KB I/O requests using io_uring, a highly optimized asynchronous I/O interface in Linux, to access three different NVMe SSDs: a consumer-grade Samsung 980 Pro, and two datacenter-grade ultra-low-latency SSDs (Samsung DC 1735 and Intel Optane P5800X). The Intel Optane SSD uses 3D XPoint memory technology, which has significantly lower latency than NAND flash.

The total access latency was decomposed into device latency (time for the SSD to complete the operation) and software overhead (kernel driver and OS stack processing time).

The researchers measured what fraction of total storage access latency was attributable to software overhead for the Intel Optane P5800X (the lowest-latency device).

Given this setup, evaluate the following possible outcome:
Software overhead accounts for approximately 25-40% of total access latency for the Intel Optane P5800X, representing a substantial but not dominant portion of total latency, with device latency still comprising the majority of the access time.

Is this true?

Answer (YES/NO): YES